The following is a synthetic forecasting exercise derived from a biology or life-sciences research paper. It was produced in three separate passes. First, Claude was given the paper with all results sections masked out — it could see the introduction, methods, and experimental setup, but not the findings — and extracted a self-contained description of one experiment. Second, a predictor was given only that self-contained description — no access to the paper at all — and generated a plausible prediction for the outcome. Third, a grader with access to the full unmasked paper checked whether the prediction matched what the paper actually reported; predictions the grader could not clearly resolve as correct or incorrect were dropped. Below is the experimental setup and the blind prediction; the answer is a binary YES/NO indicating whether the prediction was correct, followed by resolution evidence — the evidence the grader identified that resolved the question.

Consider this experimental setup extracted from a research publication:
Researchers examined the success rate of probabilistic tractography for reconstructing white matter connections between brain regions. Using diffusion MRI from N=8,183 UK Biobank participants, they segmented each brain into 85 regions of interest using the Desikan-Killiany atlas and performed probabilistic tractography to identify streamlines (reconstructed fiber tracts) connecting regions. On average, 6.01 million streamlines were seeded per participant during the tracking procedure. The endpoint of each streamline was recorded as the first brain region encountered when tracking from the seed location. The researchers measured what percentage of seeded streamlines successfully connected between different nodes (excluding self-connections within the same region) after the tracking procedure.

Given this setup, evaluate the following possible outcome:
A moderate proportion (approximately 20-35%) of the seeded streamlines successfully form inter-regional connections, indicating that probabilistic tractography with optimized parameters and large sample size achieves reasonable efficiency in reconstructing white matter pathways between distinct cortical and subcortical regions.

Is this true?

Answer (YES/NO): YES